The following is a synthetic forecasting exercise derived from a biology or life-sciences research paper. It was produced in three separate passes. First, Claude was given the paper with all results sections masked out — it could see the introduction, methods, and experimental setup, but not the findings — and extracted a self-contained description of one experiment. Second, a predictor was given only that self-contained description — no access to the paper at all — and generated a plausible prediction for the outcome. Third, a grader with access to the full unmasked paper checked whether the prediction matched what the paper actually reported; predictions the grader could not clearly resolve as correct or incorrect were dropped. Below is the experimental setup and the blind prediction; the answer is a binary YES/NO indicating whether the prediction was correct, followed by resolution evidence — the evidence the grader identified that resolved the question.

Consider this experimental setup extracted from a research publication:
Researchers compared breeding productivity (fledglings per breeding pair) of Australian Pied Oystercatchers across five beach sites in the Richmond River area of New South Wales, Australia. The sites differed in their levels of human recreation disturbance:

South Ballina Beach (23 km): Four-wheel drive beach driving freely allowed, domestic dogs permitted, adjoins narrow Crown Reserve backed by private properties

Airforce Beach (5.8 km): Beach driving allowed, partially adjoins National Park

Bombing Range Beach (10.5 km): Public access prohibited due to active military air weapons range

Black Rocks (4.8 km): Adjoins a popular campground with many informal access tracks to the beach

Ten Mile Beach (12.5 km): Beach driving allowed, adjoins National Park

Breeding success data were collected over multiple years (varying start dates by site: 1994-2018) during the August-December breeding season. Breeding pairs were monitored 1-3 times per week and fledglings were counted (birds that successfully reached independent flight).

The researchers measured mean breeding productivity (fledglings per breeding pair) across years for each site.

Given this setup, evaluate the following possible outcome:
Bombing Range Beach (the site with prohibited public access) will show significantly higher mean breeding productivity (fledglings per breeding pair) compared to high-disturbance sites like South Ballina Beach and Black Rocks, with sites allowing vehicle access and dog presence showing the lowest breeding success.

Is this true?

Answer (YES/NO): NO